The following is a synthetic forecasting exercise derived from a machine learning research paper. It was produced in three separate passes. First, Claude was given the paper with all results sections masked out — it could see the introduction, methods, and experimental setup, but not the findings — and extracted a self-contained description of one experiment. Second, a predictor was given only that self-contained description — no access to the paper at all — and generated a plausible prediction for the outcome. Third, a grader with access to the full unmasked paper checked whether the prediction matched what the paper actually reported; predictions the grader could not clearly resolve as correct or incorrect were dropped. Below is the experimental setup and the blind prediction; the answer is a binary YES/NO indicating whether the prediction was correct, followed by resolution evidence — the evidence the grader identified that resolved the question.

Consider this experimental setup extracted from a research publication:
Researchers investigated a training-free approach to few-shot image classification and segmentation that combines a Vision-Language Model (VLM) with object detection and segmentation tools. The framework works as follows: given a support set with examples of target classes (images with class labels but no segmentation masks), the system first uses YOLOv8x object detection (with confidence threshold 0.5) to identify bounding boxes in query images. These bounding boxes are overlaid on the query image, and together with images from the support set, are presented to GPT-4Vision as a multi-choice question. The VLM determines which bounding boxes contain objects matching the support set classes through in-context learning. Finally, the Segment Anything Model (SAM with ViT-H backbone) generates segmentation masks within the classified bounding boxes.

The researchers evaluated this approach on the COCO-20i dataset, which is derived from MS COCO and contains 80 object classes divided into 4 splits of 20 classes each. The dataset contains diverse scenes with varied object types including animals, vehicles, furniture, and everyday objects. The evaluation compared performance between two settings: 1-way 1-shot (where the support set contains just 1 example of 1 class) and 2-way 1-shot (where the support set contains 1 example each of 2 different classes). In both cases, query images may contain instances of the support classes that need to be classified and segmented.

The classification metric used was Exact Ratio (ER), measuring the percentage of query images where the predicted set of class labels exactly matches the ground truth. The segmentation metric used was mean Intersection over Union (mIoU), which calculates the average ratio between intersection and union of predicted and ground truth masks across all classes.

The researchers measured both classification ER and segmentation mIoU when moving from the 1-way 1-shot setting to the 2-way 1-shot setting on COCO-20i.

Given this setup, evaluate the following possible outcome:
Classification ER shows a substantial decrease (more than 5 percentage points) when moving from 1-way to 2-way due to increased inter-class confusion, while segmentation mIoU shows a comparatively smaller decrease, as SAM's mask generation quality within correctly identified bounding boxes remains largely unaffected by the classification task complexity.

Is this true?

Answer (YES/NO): NO